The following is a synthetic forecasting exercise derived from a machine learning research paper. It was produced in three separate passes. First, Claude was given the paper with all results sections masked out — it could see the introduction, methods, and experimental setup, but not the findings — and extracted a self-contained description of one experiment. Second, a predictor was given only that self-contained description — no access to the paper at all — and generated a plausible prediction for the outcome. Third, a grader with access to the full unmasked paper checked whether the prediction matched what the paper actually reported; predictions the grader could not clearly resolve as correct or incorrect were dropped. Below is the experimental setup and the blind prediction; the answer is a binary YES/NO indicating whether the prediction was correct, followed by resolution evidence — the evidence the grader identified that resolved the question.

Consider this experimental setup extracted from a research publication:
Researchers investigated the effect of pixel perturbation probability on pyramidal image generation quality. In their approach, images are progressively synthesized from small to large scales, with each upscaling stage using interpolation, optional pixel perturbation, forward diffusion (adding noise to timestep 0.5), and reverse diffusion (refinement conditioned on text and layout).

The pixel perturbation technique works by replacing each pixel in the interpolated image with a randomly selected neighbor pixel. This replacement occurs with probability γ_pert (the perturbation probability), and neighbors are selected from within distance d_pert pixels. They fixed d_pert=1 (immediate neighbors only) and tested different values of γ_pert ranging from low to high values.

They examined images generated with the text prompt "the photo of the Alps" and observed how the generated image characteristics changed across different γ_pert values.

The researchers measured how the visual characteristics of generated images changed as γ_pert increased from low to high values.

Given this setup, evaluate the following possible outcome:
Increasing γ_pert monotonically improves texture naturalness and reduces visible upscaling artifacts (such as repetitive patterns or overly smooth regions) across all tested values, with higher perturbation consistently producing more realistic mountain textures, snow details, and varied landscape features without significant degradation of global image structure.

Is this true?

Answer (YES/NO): NO